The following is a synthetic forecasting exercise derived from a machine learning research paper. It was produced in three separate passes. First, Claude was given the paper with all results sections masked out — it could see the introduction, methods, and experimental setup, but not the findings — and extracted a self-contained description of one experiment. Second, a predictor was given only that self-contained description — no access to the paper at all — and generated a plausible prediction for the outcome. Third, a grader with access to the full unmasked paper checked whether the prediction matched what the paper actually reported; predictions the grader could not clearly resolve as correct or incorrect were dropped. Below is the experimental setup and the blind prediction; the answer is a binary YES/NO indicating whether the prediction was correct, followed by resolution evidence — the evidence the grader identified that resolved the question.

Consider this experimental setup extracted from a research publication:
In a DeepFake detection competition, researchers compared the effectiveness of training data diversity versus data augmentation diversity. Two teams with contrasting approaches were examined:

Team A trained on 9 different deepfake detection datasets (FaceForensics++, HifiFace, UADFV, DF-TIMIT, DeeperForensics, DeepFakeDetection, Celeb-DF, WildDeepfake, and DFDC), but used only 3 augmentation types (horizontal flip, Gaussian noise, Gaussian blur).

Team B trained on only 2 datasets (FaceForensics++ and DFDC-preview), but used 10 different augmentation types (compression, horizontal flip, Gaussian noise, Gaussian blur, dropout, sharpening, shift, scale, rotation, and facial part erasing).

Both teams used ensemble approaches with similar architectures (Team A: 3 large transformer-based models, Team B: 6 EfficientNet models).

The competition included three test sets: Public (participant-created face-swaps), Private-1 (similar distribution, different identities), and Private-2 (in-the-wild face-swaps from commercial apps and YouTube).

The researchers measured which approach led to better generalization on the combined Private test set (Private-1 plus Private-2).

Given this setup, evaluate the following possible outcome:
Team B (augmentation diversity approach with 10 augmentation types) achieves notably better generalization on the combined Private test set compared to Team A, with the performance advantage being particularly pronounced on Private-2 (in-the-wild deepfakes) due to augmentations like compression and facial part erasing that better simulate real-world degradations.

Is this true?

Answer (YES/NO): NO